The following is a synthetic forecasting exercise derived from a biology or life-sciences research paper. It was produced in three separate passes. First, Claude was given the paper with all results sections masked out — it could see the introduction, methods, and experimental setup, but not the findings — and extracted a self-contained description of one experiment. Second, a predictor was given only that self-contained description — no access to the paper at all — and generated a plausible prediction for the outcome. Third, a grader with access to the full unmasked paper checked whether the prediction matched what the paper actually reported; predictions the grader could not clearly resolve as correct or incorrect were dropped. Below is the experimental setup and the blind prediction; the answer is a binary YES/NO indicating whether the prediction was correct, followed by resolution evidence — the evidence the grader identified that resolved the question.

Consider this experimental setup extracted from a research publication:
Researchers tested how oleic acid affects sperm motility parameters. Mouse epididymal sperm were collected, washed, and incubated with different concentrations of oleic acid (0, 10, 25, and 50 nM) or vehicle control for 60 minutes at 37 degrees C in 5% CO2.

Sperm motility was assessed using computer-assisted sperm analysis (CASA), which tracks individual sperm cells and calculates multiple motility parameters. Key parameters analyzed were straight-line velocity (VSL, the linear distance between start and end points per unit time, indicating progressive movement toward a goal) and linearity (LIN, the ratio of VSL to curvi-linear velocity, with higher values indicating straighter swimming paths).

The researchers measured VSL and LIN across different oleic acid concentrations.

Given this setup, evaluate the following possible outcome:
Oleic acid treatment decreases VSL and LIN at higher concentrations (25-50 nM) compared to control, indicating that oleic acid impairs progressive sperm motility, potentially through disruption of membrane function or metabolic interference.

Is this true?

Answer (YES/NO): NO